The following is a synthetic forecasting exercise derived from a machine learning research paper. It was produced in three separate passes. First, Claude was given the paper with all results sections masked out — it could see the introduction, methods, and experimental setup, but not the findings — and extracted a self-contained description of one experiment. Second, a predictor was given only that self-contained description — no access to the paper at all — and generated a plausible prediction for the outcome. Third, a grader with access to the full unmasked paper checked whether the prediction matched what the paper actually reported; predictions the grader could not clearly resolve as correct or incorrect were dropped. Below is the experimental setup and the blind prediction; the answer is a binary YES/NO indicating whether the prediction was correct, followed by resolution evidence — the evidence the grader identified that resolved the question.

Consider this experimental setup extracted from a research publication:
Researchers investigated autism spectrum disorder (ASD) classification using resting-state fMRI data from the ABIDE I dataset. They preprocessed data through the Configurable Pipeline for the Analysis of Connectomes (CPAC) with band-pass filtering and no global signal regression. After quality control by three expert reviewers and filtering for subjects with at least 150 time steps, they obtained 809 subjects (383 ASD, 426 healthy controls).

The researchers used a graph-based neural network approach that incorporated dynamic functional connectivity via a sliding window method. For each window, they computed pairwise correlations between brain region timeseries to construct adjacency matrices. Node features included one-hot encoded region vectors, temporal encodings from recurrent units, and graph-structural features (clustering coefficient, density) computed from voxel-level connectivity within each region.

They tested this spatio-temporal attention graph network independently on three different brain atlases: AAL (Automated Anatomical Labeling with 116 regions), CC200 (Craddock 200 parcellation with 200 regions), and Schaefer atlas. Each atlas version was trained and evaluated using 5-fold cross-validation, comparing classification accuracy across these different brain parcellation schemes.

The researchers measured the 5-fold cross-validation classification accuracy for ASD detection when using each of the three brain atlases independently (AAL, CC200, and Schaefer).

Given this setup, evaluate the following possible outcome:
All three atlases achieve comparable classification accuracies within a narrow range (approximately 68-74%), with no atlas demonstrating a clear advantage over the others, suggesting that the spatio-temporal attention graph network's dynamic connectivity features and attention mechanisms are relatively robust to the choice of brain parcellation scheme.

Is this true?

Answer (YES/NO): NO